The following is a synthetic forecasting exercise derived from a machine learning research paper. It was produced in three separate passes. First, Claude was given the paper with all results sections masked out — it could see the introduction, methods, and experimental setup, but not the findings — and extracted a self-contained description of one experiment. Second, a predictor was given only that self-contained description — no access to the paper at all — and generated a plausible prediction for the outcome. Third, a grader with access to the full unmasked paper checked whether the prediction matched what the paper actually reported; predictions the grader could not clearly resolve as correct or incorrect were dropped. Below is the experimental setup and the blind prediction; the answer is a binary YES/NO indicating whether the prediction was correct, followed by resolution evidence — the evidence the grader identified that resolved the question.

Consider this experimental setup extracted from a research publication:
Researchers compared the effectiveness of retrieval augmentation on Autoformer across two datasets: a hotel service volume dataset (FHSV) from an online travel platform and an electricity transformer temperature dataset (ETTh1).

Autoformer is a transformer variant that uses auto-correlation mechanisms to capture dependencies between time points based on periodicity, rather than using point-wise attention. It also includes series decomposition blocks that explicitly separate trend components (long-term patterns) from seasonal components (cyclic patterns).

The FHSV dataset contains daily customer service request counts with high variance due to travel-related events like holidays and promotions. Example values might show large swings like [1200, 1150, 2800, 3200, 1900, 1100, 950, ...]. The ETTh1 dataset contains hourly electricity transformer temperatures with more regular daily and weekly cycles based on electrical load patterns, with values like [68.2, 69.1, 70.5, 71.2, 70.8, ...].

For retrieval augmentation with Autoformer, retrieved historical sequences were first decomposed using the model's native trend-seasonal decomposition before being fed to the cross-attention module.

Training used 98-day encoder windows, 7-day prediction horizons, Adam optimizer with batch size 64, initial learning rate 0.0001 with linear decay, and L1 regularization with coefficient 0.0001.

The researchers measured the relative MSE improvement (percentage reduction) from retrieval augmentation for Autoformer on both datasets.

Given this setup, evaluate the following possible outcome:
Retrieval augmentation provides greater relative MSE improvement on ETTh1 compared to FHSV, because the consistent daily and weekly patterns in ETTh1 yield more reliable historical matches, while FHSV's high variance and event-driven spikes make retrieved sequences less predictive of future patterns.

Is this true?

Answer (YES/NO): YES